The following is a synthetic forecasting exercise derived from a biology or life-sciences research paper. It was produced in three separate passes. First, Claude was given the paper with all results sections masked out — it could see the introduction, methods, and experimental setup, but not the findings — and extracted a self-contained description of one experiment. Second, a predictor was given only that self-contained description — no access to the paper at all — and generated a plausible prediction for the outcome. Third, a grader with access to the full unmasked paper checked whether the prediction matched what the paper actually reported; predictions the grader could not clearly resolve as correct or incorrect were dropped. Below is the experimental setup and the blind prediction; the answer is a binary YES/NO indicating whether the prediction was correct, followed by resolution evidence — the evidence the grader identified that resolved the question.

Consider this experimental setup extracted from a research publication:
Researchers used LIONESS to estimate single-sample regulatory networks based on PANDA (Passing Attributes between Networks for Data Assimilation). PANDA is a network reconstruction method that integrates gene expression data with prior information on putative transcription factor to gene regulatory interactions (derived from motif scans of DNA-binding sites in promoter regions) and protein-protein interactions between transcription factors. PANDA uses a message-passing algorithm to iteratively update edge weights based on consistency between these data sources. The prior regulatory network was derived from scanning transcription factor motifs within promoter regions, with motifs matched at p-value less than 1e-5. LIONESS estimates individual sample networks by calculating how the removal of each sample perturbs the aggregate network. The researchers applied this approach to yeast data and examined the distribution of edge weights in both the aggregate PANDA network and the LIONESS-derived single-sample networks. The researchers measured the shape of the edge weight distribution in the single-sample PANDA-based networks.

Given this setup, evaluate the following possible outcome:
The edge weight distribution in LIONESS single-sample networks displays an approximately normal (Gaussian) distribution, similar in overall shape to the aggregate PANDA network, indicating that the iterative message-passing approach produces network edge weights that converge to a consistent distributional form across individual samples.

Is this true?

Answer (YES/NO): NO